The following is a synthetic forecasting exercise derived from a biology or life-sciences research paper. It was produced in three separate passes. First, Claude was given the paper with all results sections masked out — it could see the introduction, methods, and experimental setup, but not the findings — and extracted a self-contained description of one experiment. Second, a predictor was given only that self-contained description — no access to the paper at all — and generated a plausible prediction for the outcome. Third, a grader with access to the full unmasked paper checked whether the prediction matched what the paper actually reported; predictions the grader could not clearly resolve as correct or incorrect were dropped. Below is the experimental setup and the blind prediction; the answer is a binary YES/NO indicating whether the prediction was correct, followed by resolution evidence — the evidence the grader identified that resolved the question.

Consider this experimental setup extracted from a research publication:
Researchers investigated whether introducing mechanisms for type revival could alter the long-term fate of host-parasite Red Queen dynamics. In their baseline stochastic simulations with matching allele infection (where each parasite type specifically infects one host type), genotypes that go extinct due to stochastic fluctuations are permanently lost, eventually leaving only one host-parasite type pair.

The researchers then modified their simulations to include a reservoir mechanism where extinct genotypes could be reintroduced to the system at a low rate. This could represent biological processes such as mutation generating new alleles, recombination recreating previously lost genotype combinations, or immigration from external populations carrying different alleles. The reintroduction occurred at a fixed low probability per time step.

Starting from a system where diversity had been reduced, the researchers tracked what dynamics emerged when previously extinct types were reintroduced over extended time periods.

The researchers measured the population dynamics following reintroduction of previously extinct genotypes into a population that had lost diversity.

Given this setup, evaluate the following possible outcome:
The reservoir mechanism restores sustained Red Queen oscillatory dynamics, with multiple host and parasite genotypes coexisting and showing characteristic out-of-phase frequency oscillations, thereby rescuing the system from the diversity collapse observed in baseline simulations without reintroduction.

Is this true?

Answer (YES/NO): NO